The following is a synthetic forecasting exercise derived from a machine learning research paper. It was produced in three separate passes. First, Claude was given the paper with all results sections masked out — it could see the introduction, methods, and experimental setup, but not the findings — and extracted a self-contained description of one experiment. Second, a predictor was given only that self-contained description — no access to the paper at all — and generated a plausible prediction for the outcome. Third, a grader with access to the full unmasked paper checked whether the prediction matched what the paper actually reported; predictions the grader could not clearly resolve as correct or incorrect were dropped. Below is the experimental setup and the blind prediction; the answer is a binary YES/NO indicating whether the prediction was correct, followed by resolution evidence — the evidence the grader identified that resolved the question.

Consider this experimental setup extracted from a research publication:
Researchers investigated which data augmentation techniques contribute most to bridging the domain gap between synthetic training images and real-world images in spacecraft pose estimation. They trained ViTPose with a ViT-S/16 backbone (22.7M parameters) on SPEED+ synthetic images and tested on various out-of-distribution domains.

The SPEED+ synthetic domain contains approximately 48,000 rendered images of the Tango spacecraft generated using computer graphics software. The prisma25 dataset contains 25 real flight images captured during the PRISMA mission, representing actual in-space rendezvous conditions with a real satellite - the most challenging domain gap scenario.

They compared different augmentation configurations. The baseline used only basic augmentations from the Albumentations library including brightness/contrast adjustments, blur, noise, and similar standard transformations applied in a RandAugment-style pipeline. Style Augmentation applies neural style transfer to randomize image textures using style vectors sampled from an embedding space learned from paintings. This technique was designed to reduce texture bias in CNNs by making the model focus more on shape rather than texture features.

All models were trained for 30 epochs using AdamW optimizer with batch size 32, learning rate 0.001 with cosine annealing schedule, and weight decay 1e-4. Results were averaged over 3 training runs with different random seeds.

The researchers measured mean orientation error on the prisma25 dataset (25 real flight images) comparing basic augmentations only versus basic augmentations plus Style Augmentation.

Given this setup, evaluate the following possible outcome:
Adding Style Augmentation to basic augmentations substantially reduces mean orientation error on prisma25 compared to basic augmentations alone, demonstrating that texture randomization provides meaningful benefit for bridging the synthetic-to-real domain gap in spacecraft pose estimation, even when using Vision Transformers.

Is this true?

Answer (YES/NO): YES